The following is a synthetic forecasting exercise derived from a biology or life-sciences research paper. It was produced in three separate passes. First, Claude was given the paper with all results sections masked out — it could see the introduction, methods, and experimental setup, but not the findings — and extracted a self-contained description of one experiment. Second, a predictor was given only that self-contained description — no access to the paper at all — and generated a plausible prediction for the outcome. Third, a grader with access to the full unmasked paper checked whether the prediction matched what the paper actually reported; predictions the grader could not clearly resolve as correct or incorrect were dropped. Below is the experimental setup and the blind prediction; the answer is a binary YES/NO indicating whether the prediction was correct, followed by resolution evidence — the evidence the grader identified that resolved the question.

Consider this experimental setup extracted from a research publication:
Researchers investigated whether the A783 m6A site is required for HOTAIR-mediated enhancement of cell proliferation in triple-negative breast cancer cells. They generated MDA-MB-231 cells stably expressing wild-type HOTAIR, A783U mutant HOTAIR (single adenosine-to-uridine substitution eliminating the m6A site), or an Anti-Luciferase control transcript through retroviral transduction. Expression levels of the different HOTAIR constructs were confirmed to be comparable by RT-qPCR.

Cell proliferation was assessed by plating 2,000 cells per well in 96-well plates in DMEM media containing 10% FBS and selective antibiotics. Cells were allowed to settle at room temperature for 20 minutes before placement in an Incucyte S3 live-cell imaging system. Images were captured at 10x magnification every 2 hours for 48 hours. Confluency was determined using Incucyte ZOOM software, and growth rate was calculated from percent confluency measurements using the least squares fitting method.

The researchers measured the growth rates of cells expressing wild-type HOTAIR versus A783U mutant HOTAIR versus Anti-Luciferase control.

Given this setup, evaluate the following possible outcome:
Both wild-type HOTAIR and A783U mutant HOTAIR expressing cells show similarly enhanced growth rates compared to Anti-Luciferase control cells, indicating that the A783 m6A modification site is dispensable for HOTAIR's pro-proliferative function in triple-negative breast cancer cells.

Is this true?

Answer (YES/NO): NO